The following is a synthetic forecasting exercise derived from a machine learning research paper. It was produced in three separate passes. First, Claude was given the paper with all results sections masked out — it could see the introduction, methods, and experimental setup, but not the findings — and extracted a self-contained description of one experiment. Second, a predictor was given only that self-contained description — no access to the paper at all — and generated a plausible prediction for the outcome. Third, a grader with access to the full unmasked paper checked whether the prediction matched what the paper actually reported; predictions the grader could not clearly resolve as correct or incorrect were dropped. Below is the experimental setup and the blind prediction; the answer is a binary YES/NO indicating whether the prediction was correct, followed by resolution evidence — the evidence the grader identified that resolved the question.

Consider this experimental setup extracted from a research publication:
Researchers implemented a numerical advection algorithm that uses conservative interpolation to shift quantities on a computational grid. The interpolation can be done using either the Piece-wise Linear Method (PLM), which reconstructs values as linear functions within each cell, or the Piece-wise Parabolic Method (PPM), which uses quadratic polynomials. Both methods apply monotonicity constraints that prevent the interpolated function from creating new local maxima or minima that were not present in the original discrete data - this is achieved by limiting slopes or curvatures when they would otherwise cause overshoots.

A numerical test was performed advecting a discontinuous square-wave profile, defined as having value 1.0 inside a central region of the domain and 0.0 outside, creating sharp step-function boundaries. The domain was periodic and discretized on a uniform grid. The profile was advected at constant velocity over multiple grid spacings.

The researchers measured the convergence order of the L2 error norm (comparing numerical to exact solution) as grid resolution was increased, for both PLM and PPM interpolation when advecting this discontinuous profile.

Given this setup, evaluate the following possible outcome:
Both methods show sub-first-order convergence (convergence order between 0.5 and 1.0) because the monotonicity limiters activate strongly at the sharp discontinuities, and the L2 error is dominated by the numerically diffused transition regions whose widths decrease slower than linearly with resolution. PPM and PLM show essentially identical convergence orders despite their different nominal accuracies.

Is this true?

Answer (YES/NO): YES